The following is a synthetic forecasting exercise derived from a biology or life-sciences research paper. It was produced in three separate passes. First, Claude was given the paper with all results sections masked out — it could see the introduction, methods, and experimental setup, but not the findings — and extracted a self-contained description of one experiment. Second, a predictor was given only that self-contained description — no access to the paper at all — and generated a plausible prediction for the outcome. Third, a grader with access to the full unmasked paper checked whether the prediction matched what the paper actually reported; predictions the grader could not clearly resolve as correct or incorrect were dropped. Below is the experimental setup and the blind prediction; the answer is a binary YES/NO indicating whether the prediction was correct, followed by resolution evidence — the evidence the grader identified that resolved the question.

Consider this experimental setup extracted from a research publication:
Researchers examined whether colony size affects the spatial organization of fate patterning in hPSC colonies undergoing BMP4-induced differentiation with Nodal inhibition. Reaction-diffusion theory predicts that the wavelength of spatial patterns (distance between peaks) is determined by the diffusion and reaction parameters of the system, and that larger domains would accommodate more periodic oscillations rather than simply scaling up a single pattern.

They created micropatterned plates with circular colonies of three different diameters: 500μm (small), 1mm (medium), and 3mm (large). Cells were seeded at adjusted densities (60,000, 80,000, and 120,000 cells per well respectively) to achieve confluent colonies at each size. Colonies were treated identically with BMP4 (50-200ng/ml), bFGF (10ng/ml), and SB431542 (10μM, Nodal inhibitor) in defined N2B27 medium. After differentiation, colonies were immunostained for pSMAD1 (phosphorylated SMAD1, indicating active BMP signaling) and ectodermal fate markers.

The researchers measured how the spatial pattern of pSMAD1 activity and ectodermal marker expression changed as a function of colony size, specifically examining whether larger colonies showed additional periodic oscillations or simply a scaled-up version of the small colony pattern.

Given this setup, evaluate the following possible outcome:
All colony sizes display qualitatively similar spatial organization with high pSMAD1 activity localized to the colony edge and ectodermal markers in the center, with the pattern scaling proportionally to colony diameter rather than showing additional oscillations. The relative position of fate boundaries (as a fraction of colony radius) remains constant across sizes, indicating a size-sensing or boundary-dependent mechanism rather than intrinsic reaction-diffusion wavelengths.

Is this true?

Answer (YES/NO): NO